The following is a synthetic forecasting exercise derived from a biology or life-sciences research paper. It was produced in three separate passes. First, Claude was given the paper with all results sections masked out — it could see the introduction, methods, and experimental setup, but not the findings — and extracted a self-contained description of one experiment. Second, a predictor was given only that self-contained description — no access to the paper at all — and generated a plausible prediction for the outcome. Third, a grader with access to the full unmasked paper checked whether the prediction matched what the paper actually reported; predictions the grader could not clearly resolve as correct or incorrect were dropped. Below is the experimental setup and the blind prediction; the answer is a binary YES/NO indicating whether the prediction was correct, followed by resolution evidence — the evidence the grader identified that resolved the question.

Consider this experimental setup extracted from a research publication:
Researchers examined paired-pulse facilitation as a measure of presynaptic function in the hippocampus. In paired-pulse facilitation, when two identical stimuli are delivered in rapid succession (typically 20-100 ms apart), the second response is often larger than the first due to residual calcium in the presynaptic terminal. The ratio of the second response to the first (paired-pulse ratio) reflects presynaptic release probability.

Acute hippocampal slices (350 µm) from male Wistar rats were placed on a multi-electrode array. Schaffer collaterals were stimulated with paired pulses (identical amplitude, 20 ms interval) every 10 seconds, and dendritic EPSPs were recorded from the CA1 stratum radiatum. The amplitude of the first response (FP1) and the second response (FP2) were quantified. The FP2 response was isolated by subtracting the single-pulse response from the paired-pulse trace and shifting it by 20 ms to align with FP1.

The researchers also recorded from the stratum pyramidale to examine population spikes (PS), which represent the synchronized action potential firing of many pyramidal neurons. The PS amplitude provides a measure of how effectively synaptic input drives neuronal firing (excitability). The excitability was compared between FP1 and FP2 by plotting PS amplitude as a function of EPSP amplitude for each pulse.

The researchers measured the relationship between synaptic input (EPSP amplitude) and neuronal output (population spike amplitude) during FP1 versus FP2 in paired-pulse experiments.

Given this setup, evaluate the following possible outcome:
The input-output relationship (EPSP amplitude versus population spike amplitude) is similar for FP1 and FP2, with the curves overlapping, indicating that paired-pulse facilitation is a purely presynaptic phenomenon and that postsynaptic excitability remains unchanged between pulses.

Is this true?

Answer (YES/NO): NO